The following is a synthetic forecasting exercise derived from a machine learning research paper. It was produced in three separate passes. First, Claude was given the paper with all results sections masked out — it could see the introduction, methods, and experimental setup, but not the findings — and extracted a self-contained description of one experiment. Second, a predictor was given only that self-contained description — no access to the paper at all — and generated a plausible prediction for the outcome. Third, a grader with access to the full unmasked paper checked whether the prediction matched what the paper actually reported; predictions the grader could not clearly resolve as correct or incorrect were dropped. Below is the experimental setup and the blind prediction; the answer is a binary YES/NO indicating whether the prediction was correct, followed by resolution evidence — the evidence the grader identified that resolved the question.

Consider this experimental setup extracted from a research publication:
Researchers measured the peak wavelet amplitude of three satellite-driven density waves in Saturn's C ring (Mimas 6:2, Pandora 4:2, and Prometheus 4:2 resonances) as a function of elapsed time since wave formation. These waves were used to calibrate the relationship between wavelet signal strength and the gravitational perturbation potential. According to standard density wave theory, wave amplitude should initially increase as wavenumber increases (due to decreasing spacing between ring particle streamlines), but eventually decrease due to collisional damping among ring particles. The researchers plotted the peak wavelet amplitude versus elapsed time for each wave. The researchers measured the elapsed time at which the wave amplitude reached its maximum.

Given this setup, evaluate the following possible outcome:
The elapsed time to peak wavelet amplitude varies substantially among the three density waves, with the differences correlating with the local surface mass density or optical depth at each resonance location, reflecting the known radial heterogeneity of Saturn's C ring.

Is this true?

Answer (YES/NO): NO